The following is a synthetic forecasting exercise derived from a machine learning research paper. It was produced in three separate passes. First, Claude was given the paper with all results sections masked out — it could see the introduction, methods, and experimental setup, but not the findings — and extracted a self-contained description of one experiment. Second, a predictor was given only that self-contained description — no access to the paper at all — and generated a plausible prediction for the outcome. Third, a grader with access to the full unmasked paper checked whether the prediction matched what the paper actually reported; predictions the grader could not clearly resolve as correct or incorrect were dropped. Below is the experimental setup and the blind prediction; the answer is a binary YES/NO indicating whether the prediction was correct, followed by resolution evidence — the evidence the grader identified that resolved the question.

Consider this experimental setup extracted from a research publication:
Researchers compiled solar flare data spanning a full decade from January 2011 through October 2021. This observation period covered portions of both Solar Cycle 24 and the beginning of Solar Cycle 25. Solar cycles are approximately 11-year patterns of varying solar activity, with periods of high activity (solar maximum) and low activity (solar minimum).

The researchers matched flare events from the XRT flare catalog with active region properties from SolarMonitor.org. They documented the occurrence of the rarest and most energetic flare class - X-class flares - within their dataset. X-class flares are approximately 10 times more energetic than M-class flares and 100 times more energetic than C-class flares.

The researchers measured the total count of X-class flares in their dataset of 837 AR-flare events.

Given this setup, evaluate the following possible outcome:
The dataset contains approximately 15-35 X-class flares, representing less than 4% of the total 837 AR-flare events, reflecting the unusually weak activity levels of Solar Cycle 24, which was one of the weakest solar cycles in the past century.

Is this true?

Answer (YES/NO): NO